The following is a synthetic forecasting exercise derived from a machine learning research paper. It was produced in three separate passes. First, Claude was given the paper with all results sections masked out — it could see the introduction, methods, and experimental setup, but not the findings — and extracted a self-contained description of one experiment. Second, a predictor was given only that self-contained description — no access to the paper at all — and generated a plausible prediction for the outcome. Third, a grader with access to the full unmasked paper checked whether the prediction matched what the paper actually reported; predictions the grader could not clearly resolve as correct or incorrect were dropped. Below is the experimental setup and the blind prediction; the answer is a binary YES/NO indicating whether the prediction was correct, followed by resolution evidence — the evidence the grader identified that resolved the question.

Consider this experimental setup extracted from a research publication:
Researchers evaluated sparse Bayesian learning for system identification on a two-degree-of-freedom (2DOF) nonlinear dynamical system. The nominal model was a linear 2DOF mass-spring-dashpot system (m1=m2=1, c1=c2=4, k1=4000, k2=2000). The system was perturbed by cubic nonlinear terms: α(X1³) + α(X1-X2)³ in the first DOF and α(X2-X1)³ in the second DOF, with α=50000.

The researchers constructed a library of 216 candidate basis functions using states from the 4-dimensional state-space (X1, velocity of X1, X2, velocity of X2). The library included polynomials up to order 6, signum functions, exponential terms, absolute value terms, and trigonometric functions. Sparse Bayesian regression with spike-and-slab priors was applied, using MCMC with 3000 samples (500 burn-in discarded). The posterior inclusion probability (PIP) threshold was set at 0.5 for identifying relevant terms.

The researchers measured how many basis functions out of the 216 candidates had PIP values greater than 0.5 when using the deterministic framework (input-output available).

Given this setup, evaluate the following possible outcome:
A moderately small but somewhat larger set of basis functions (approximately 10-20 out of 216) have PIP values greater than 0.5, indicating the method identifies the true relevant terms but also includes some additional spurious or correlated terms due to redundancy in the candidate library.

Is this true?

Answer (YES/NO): NO